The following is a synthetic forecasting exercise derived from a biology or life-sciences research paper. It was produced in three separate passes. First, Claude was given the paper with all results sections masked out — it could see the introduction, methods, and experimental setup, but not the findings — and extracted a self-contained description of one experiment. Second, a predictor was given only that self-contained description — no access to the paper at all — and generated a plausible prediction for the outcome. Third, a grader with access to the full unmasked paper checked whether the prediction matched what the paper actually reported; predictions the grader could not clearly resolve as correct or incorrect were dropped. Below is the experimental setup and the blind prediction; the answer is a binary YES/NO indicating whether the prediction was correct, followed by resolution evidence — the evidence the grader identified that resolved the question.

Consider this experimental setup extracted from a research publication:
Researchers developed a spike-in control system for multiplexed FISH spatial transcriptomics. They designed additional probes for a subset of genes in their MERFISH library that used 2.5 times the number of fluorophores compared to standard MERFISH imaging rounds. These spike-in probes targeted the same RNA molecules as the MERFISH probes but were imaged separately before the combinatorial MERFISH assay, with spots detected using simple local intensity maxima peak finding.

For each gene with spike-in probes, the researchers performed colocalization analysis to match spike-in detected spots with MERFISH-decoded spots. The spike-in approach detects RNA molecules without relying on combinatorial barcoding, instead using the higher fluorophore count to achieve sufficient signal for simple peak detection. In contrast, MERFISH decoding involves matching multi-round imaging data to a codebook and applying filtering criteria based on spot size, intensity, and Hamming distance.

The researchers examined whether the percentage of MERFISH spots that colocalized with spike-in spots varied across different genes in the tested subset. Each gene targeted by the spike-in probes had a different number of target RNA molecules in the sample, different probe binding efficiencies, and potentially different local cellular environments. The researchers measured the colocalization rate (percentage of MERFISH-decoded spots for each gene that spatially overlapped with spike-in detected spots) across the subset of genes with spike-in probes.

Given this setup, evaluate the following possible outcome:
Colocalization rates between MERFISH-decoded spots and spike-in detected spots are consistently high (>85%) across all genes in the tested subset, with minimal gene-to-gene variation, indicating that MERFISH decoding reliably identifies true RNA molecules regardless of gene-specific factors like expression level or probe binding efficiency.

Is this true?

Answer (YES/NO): NO